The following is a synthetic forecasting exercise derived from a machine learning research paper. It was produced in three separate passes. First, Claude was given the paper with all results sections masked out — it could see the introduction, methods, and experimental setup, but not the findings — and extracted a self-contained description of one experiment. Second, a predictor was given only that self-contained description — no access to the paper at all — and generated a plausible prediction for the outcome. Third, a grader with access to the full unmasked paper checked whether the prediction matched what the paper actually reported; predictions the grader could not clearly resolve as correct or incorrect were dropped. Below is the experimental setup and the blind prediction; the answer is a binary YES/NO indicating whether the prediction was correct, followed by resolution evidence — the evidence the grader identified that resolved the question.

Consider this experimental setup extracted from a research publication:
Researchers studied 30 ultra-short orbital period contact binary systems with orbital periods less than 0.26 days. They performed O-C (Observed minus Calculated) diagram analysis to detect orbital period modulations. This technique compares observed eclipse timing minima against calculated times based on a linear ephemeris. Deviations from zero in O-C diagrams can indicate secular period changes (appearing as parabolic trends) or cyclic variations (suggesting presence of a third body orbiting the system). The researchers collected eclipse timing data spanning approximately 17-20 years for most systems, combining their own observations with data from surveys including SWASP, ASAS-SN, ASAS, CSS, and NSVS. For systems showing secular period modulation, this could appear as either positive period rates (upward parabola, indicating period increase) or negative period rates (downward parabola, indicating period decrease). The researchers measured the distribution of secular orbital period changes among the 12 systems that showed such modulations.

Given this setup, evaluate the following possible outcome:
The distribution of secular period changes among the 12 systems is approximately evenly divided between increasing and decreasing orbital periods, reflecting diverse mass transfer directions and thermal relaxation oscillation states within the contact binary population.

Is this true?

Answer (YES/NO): YES